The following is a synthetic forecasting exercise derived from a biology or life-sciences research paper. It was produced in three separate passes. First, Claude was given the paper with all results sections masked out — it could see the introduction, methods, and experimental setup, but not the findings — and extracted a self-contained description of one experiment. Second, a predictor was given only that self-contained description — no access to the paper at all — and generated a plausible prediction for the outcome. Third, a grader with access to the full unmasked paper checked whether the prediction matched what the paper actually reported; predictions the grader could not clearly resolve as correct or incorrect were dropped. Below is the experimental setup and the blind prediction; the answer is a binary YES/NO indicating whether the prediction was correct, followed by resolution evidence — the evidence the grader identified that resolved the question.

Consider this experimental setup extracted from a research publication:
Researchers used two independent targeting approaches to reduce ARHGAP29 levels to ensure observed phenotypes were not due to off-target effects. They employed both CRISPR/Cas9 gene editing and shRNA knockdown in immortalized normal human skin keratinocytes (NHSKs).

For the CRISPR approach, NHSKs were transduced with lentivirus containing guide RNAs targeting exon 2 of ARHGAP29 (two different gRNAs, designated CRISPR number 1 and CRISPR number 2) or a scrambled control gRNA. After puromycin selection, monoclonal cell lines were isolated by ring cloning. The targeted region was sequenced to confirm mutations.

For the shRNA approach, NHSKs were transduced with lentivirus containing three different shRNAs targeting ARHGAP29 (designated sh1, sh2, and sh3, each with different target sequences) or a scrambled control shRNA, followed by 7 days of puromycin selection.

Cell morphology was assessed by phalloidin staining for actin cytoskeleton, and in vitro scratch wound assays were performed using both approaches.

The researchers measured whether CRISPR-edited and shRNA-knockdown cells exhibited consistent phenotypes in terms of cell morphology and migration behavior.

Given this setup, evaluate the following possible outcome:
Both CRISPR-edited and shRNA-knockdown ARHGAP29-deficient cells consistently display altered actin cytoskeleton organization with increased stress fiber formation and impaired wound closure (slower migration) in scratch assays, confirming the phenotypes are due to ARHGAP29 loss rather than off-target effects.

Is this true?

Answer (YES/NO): YES